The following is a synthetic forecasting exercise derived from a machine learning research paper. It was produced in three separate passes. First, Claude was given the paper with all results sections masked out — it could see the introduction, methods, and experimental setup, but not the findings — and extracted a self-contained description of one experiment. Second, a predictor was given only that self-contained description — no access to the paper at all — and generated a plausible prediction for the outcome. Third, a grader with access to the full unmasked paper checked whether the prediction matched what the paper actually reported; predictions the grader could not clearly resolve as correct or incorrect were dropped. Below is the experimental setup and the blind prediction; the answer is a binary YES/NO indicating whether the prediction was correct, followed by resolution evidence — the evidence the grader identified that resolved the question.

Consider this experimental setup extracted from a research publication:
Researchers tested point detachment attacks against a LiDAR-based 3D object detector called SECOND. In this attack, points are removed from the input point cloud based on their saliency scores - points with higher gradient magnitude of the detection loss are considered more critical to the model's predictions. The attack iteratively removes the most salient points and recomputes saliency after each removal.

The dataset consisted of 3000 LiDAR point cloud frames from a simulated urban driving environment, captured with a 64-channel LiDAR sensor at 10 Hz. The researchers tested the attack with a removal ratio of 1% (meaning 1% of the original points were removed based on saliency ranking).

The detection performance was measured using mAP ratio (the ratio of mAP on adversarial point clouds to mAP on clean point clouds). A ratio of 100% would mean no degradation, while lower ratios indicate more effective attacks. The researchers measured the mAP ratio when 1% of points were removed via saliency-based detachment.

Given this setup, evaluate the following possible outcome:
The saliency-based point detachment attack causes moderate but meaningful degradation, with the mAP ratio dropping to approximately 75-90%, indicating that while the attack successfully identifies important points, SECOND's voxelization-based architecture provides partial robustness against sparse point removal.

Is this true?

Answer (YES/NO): NO